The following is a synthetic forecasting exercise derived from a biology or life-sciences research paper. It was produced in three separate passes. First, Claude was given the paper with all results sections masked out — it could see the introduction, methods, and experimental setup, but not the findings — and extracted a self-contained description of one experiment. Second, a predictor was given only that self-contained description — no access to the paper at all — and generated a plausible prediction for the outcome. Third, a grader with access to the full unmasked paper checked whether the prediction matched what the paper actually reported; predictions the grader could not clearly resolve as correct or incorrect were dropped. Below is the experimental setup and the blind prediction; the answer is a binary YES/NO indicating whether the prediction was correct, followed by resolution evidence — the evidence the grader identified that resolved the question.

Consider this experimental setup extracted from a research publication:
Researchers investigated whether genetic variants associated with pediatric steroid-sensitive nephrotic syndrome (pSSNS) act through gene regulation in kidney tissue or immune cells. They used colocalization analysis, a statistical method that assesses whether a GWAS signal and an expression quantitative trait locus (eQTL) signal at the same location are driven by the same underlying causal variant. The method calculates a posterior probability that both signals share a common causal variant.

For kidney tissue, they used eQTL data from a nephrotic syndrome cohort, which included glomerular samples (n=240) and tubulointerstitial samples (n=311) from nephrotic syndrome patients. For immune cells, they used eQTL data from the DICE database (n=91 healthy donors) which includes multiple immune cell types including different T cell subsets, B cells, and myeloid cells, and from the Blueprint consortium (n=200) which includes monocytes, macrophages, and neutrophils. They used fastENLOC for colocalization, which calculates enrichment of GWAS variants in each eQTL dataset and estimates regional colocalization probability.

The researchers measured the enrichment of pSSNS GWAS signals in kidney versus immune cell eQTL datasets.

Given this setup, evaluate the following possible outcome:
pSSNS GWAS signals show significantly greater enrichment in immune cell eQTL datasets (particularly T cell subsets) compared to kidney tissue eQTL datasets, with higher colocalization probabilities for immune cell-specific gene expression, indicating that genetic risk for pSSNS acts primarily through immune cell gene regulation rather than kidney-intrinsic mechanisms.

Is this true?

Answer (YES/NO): YES